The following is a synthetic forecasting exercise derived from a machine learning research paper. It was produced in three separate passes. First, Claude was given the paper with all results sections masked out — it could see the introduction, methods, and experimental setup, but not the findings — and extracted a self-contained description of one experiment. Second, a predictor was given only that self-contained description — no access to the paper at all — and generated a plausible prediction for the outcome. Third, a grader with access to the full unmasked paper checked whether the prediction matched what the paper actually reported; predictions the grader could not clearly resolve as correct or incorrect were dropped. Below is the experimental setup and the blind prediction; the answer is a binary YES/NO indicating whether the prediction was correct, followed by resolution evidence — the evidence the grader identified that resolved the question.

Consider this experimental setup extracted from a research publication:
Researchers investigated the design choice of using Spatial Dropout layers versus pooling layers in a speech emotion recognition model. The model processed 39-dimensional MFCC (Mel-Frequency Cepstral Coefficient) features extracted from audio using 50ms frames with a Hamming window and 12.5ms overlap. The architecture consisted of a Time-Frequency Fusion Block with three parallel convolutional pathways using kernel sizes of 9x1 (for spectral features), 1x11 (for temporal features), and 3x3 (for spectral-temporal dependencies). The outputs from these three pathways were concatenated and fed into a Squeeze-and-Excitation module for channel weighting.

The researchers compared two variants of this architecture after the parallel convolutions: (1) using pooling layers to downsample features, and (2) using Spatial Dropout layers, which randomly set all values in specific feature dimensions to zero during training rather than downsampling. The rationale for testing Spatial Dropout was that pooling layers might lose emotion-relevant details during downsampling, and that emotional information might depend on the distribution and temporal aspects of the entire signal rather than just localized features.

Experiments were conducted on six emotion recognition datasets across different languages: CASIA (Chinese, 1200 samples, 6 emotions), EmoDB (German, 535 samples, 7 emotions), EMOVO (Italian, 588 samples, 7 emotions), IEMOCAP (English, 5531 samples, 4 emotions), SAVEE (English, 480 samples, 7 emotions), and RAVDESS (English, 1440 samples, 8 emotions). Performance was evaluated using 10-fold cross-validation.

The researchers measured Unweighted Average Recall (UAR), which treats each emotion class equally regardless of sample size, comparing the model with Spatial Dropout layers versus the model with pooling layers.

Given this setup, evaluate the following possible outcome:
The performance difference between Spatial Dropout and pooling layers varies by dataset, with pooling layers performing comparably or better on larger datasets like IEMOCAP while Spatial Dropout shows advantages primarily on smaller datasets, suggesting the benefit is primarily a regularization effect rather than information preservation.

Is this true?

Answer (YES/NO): NO